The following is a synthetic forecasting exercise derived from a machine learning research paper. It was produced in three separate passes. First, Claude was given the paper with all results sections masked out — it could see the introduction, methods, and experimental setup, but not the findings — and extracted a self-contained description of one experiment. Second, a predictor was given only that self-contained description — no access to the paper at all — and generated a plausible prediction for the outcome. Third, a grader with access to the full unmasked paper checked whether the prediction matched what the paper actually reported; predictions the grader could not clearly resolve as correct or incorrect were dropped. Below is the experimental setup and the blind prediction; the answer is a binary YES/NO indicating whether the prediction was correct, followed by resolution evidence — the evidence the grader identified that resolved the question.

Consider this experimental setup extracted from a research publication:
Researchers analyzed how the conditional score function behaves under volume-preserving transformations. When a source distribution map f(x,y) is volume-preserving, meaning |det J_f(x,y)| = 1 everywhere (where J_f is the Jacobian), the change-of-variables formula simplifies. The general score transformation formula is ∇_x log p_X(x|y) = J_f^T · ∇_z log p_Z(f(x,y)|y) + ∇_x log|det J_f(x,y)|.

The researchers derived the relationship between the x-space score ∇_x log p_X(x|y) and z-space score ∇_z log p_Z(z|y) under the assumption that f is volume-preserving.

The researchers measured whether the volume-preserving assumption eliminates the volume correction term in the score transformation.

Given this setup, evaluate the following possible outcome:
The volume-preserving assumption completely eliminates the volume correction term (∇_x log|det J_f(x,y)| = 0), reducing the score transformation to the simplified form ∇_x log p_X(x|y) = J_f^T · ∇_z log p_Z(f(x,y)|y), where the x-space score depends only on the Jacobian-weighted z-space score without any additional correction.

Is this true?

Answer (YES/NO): YES